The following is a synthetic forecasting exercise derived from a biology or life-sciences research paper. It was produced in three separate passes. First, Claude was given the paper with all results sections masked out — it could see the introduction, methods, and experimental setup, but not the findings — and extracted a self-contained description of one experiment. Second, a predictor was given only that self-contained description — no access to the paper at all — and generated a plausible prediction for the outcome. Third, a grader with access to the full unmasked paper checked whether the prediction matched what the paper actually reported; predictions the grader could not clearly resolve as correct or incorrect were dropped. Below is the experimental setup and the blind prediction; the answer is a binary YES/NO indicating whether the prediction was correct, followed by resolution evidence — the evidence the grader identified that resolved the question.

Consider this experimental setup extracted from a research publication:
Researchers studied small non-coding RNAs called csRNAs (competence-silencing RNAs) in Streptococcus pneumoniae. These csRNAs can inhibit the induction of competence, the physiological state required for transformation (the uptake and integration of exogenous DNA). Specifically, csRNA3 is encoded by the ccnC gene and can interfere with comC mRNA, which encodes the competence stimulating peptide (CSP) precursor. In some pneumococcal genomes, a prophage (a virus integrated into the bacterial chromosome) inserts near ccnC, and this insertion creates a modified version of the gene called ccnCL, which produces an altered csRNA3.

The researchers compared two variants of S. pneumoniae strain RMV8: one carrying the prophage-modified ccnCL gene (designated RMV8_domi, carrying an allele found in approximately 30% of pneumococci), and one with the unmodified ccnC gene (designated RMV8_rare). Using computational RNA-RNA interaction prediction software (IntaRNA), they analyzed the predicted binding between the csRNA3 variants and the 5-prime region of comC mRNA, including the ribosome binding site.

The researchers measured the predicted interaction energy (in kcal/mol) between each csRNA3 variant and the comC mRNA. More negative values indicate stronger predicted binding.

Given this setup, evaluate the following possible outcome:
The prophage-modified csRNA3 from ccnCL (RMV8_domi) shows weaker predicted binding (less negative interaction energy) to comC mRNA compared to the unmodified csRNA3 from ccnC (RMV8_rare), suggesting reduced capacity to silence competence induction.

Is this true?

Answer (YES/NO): NO